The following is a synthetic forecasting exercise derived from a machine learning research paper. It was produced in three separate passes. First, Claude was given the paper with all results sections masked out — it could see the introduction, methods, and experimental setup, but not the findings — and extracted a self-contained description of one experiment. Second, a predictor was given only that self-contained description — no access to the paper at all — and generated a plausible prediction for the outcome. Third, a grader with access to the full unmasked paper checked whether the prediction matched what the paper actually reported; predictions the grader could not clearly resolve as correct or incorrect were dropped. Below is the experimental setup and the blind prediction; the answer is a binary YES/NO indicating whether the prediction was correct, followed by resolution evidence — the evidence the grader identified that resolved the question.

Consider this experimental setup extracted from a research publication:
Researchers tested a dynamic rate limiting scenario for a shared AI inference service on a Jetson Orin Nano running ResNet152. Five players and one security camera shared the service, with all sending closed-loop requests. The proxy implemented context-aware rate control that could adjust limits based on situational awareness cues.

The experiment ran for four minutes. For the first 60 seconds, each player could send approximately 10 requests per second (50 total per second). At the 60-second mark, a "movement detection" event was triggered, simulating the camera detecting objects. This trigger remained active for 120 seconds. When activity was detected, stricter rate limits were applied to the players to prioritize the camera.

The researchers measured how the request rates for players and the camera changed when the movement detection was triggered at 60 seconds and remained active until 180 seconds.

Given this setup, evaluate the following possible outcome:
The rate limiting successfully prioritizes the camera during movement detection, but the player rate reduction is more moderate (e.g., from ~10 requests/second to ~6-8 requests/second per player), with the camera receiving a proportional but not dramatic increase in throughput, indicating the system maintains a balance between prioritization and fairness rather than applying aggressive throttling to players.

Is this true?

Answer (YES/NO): NO